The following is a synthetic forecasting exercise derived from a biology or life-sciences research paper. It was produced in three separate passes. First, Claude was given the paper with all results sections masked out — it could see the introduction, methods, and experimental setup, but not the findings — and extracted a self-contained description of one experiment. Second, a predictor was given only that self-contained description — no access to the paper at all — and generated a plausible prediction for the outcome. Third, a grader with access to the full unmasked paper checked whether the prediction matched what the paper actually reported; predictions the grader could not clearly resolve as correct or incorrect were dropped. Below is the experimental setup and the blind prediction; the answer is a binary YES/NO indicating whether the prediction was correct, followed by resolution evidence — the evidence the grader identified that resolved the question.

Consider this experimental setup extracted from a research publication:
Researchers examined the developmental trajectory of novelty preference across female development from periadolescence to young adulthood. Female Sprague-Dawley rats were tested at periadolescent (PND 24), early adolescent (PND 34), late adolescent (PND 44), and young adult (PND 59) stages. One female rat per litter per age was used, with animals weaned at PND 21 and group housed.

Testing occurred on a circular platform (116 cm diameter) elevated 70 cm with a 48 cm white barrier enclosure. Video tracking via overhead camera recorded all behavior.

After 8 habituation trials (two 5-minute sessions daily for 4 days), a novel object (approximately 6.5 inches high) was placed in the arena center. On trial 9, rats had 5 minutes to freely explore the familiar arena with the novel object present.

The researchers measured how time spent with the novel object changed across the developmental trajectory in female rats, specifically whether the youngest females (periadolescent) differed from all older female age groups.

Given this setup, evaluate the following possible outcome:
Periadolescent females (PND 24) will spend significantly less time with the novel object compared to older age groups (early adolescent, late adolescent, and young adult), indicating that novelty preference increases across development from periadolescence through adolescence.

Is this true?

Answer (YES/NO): NO